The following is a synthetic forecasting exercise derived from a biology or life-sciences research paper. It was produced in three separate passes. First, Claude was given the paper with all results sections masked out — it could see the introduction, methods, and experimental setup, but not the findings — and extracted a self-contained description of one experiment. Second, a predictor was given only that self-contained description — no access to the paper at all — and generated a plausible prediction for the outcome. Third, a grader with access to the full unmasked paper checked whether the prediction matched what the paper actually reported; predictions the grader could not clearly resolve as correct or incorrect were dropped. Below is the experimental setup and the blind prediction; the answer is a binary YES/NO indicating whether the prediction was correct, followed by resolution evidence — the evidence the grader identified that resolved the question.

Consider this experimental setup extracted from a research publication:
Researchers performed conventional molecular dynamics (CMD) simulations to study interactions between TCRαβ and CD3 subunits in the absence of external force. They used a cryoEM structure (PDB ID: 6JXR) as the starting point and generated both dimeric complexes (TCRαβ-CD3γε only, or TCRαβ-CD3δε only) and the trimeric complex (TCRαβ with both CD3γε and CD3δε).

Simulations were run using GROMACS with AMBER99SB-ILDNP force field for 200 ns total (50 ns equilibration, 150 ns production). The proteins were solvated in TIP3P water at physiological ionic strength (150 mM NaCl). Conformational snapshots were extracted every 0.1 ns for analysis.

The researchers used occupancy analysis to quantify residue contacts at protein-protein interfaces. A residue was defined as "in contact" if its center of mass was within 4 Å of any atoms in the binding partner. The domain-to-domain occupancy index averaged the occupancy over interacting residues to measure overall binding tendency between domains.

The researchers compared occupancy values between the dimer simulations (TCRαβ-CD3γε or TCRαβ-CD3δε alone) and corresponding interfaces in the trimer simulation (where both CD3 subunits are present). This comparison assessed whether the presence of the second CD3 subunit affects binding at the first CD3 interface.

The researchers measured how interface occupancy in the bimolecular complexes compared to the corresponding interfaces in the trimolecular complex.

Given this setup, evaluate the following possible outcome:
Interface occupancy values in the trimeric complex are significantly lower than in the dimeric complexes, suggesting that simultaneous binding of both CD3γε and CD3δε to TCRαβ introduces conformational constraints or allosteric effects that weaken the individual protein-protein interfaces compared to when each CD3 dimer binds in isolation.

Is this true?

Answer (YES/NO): NO